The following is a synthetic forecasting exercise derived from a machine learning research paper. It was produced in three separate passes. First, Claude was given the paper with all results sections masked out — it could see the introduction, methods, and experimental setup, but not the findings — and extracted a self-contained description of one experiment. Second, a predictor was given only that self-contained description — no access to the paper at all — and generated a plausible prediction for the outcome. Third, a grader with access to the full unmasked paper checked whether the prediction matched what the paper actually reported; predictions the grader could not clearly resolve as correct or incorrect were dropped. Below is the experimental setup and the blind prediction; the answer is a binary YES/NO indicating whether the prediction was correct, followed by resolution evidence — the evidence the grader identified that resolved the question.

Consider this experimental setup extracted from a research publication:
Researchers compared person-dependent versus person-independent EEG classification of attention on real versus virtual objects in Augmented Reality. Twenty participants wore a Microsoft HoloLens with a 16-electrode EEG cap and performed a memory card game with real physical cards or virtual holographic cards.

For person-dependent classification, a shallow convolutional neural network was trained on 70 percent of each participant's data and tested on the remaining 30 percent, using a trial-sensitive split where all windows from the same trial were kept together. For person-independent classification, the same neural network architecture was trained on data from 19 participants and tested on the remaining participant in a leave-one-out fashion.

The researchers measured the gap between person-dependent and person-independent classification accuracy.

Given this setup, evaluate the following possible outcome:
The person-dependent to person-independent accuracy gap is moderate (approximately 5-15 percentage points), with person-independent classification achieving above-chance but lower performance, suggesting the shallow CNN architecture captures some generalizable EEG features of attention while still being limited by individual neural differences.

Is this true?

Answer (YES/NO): NO